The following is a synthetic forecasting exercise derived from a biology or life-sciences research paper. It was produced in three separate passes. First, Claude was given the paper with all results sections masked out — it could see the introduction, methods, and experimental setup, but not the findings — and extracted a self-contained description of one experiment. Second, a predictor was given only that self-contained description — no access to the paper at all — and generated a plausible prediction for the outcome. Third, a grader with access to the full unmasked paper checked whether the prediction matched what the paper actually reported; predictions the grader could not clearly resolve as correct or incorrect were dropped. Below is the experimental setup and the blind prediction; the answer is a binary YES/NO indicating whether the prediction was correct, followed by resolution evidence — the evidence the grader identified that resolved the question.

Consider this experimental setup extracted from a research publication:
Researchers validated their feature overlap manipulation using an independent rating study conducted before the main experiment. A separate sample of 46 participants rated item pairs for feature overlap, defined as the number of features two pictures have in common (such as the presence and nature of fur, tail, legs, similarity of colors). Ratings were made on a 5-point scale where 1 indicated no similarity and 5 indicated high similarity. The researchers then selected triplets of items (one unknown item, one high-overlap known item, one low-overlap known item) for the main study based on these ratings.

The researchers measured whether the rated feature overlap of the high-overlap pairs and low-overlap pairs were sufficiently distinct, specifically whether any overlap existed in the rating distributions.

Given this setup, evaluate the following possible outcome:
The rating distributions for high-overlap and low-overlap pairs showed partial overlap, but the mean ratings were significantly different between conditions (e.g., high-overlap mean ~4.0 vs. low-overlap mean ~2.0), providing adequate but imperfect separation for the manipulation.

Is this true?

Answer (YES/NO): NO